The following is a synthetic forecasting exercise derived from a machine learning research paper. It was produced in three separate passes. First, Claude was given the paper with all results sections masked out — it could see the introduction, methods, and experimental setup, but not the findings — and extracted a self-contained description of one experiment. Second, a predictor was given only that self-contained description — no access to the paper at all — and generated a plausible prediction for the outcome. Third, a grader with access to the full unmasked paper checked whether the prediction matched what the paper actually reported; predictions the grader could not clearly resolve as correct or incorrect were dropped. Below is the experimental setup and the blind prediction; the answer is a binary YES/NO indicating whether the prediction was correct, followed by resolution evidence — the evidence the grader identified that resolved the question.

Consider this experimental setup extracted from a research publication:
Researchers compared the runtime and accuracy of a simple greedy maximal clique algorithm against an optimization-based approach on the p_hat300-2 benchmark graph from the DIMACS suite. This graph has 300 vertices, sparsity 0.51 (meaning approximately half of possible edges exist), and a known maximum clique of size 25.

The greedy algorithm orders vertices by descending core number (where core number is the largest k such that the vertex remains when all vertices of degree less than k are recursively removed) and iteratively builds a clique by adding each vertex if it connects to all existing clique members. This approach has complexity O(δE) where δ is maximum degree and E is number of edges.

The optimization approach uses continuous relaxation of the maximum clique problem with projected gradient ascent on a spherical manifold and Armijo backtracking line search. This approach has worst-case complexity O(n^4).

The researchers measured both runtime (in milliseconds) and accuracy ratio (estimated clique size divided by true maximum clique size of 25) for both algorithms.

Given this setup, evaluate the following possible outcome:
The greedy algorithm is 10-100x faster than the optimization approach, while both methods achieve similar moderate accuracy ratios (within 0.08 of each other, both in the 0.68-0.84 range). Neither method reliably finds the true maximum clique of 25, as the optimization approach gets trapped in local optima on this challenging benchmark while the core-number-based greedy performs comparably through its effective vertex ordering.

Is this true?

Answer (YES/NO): NO